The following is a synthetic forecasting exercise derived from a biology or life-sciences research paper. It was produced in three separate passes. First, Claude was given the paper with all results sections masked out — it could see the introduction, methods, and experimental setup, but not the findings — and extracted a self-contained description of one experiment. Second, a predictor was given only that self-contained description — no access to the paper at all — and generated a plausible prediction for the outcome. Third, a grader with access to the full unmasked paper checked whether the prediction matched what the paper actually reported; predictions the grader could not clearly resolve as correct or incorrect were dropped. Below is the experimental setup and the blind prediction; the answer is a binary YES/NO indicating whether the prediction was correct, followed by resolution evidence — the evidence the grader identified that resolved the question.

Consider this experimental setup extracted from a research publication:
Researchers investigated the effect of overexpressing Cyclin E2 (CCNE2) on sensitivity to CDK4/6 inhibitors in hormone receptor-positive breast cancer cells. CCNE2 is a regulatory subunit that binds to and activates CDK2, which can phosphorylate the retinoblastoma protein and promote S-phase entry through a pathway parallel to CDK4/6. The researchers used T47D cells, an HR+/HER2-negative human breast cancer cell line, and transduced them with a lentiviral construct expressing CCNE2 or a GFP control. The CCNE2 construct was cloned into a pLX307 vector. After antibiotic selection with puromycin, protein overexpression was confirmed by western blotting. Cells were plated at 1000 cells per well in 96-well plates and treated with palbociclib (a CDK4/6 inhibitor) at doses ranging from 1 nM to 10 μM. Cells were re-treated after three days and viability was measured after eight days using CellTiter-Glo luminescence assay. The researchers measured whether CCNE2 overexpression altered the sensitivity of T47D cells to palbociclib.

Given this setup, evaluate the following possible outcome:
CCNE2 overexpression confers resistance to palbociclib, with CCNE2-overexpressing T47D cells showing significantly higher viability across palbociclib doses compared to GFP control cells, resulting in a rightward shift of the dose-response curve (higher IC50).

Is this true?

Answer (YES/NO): YES